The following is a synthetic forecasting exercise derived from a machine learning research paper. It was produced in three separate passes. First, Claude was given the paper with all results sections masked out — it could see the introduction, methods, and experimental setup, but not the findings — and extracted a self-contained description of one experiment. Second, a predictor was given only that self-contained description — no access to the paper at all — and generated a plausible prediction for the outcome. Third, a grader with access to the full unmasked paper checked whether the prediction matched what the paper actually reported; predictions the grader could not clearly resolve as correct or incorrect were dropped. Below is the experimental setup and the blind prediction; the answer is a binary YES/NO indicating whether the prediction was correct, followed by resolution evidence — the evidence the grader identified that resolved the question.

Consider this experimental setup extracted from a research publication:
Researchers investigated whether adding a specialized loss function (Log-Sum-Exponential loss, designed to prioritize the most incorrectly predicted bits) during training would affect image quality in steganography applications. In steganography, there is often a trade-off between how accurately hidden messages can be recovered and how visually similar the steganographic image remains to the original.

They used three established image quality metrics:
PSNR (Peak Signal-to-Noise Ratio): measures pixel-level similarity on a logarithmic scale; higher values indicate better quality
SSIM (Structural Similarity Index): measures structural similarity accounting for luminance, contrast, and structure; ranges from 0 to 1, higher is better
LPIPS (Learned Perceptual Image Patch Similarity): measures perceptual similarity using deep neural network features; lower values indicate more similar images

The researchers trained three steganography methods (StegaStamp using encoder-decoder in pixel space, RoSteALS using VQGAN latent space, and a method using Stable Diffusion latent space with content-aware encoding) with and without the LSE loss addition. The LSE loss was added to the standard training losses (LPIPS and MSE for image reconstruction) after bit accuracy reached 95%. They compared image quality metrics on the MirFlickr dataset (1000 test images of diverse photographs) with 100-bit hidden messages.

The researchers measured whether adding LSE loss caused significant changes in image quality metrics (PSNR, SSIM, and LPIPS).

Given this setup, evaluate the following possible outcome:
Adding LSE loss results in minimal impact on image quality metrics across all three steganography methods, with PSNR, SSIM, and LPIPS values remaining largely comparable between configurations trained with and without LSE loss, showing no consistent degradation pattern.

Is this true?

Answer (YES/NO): YES